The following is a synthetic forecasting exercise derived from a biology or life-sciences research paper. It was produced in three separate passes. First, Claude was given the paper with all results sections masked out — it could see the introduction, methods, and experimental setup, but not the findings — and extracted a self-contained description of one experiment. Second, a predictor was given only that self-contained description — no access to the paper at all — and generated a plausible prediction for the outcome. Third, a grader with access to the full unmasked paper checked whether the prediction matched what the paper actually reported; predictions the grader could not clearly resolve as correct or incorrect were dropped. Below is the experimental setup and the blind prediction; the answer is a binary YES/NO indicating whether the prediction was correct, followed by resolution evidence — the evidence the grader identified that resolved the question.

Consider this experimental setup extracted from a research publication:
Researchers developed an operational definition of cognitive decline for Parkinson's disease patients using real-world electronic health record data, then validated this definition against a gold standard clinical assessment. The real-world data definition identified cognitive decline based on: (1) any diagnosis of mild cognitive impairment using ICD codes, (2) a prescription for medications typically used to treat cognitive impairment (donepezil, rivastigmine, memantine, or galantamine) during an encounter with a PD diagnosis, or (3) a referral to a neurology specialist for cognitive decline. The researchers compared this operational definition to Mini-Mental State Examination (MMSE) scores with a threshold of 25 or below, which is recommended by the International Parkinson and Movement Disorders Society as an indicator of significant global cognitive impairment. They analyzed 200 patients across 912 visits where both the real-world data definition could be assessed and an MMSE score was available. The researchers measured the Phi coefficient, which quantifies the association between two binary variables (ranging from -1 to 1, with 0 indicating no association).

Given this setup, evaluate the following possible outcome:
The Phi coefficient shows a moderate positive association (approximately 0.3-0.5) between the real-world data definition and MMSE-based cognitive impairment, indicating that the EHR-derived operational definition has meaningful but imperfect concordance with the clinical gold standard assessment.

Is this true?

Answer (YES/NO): NO